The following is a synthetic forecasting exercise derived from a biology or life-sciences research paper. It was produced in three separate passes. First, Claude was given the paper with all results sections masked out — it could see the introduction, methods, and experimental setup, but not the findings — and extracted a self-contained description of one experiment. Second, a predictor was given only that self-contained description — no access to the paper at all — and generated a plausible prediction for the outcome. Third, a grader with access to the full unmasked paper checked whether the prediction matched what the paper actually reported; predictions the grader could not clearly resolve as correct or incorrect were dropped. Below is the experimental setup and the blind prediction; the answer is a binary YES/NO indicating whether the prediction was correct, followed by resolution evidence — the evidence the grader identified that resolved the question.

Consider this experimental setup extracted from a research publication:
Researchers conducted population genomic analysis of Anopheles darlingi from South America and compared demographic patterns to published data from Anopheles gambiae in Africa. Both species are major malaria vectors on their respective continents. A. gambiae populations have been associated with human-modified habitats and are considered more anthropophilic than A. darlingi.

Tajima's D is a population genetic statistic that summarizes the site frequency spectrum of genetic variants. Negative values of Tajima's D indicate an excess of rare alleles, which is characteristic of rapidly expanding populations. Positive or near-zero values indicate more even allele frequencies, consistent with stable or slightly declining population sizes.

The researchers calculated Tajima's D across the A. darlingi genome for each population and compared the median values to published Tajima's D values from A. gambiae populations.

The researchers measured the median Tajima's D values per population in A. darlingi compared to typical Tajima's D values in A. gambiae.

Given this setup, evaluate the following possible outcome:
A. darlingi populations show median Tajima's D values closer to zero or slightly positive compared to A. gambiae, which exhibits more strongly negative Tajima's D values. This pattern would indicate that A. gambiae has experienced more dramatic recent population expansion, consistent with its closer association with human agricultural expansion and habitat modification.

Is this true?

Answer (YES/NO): YES